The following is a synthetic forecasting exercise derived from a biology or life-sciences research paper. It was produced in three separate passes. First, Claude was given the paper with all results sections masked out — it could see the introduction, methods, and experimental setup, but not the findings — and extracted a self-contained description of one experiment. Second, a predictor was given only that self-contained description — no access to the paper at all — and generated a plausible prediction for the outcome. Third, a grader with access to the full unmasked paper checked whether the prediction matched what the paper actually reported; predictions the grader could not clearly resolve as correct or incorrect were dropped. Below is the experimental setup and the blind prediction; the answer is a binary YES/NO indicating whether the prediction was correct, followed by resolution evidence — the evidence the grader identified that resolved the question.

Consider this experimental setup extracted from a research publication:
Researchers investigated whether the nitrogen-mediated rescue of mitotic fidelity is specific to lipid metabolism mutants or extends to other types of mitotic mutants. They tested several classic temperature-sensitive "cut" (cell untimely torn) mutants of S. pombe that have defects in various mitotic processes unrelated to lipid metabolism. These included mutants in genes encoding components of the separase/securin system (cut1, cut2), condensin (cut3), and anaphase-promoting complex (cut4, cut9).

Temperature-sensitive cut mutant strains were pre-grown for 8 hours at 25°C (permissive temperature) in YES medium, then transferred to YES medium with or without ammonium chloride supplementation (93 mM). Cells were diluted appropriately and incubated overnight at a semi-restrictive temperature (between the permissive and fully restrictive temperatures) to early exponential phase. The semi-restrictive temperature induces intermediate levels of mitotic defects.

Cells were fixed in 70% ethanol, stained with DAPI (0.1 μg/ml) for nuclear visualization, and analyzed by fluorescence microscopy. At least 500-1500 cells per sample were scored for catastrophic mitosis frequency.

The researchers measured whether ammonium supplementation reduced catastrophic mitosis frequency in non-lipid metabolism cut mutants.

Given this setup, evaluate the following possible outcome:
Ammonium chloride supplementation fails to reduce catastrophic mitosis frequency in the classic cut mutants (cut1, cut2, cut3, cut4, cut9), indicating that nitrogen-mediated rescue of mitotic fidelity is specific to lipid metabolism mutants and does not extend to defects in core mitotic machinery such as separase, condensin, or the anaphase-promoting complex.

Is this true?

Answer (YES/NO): NO